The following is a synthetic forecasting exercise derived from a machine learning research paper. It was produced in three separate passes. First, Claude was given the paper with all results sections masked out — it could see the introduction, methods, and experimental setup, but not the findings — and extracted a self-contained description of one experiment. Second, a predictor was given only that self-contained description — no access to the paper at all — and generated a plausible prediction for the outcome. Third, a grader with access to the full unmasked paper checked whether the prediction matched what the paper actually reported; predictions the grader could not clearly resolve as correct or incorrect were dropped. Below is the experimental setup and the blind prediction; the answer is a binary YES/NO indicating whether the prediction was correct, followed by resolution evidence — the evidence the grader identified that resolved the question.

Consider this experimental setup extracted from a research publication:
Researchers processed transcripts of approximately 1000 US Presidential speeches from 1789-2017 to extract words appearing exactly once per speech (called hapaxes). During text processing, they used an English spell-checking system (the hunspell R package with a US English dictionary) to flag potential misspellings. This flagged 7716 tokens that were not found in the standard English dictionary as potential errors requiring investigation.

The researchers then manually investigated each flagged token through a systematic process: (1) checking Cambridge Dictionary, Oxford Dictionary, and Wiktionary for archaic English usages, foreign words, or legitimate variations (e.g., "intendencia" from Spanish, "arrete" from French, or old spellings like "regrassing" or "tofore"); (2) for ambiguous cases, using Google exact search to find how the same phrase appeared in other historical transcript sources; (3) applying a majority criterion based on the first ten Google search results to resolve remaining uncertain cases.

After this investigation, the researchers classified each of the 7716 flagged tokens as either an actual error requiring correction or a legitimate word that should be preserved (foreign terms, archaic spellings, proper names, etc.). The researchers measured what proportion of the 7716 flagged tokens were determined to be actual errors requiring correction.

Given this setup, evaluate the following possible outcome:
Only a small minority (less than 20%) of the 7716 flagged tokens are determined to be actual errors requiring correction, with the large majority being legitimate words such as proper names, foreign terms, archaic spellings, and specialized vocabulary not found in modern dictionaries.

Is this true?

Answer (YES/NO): NO